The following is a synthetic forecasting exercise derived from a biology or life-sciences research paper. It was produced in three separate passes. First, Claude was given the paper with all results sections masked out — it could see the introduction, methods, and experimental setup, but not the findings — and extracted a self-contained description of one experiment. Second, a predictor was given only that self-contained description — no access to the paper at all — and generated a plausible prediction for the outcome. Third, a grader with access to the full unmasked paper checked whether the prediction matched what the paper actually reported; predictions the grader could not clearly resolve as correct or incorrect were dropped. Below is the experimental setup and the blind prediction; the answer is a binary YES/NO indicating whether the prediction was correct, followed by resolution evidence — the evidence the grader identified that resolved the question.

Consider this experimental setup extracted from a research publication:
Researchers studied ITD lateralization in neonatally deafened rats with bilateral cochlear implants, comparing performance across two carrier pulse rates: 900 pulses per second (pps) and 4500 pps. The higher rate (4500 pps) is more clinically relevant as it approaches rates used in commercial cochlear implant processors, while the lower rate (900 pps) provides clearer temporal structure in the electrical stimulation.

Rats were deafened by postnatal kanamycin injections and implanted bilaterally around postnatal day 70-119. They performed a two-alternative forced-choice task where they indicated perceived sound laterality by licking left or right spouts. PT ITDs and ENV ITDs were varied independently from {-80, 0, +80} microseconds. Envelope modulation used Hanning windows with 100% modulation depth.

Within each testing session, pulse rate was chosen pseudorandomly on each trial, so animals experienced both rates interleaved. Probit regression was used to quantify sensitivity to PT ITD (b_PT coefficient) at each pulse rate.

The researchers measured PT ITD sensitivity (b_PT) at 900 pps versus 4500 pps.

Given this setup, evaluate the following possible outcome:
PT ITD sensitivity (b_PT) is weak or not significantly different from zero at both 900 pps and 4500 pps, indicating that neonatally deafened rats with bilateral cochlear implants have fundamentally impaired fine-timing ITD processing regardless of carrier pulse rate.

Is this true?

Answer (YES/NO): NO